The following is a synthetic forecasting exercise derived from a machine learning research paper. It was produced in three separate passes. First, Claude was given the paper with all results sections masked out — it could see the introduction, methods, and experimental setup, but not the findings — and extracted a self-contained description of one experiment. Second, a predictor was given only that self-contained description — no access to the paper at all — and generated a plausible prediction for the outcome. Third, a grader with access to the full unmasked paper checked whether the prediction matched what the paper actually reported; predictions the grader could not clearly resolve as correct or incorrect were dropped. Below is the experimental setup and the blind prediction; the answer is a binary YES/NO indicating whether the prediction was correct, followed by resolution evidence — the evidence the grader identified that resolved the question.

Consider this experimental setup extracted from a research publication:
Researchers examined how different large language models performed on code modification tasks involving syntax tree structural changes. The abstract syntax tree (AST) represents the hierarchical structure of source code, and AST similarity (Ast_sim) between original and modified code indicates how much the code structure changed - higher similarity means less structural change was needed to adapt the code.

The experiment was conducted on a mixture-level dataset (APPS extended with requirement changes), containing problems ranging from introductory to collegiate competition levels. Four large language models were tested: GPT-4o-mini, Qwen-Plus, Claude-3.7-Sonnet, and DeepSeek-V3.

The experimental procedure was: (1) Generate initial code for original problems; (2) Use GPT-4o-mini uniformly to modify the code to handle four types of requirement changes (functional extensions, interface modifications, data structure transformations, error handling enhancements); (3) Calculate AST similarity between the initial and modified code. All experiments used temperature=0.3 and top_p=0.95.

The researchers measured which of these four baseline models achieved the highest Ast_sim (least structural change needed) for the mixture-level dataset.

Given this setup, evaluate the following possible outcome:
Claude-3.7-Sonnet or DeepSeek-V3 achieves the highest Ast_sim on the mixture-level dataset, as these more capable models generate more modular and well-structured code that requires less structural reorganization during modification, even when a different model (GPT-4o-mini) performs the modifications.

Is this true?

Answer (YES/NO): YES